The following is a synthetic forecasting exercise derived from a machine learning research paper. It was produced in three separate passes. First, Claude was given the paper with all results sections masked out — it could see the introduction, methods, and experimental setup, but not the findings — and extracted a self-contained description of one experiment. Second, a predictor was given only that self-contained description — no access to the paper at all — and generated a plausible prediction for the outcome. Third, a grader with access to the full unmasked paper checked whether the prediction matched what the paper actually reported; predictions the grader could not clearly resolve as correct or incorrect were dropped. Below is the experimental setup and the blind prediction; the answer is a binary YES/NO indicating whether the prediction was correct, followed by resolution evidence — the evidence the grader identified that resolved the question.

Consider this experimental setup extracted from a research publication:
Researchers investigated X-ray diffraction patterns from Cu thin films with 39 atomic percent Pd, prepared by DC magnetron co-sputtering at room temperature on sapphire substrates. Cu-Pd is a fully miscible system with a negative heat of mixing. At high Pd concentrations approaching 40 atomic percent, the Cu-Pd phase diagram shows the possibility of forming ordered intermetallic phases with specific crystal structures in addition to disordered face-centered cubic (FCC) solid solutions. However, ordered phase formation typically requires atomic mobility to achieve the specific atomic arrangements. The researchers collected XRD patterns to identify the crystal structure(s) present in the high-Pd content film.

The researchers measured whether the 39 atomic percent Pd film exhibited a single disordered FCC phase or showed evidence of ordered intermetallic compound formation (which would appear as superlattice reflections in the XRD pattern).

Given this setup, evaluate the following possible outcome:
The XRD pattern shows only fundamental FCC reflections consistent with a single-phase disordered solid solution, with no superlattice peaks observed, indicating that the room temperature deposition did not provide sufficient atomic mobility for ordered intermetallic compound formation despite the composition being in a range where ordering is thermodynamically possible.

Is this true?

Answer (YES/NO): NO